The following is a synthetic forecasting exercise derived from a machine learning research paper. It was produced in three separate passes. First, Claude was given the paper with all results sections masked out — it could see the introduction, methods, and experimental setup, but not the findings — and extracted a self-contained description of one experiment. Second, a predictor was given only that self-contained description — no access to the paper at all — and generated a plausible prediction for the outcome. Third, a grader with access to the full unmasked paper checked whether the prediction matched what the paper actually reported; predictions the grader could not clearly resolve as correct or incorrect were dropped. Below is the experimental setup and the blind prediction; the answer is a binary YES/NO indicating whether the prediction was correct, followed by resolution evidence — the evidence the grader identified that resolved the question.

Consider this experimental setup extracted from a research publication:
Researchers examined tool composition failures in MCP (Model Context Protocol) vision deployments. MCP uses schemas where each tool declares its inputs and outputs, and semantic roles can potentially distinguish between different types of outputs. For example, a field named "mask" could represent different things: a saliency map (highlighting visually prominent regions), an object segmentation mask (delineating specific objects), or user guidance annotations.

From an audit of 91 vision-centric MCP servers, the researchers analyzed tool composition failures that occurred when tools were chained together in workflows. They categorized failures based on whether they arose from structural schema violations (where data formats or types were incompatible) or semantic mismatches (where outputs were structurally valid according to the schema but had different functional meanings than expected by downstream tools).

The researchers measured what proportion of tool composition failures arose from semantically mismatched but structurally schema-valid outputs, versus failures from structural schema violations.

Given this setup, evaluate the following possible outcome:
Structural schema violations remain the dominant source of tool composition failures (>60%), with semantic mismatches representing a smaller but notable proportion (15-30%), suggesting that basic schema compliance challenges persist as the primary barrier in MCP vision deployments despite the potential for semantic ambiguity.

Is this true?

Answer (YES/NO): NO